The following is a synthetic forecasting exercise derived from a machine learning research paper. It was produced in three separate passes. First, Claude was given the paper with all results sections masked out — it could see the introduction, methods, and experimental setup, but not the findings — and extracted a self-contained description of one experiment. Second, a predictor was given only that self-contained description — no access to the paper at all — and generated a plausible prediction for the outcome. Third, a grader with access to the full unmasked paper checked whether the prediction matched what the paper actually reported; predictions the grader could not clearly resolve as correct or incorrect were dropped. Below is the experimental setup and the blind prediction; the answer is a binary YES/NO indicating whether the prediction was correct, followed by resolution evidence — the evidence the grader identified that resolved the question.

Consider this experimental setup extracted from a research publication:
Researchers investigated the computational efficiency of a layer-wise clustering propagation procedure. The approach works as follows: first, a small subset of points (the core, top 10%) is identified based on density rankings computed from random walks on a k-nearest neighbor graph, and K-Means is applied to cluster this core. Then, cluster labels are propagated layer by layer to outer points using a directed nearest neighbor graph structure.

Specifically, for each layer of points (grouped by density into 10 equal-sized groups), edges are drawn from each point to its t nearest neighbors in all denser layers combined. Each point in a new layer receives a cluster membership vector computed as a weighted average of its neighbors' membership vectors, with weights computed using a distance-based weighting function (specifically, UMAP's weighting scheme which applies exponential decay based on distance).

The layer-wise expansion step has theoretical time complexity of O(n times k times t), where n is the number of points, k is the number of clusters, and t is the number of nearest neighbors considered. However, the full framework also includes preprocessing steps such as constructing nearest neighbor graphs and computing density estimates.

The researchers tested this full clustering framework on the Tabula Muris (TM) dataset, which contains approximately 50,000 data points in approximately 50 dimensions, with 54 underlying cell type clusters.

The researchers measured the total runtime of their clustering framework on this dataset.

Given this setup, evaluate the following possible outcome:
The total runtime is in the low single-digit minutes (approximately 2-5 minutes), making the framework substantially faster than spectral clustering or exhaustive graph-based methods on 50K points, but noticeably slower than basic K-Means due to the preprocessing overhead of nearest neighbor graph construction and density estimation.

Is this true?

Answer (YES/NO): NO